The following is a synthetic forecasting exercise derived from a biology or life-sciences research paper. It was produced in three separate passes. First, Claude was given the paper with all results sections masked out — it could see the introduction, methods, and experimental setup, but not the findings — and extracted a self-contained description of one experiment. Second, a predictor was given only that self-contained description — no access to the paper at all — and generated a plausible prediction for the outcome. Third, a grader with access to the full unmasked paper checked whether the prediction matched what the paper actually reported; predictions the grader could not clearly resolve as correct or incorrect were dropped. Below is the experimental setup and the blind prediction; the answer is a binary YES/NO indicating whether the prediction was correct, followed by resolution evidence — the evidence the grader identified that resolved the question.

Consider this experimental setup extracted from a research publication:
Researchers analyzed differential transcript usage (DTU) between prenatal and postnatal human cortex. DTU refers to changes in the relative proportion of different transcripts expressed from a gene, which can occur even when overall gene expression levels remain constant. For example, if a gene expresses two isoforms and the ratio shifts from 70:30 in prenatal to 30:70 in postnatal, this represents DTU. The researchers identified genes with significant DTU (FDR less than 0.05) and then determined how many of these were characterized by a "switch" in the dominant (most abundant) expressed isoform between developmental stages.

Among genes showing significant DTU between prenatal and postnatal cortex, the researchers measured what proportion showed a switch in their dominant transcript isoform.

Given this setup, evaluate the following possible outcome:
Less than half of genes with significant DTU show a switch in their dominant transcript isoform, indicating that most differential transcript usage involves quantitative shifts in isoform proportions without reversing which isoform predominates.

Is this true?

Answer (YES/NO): YES